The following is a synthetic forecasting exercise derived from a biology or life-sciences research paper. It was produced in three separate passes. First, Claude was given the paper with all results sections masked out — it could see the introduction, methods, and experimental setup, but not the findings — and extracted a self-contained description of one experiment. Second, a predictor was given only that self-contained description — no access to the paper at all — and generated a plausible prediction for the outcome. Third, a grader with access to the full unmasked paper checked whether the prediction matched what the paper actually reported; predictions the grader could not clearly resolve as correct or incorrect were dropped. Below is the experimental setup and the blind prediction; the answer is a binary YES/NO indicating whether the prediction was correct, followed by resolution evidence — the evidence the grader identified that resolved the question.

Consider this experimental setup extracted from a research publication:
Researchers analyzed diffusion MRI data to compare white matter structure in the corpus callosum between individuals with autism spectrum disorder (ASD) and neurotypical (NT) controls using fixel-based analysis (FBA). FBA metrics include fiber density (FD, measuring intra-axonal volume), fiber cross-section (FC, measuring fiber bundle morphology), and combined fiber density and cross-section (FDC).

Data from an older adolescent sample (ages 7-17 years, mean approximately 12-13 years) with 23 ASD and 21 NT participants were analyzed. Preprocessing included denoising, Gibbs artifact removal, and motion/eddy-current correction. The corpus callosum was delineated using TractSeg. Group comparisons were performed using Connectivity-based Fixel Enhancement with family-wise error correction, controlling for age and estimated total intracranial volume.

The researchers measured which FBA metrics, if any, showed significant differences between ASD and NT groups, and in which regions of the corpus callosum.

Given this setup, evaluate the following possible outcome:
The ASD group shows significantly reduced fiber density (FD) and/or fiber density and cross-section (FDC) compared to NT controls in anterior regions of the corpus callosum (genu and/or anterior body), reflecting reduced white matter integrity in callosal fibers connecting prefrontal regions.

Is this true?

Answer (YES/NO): NO